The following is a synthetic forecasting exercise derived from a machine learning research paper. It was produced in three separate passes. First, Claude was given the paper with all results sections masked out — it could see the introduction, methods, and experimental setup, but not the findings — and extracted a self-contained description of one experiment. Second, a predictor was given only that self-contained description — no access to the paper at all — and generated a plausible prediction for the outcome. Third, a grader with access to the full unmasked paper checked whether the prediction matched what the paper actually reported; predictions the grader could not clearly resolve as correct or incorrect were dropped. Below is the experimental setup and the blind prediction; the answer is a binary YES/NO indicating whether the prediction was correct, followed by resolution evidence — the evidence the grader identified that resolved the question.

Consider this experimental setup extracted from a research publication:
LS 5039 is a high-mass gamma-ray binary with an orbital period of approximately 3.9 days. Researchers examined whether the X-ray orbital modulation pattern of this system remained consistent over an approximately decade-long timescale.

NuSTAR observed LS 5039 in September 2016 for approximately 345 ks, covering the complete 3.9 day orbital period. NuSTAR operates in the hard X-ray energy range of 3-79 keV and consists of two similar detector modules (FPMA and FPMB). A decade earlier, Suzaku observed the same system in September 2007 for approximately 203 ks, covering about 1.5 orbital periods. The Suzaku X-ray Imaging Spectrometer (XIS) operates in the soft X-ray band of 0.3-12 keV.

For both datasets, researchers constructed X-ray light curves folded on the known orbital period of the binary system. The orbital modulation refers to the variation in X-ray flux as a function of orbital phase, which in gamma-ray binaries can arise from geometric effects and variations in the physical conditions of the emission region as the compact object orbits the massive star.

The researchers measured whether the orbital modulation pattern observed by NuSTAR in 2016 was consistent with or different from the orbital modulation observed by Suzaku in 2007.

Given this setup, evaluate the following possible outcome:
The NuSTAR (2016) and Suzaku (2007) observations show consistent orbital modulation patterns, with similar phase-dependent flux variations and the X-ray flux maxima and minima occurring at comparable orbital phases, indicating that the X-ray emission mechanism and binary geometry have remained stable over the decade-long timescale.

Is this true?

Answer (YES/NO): YES